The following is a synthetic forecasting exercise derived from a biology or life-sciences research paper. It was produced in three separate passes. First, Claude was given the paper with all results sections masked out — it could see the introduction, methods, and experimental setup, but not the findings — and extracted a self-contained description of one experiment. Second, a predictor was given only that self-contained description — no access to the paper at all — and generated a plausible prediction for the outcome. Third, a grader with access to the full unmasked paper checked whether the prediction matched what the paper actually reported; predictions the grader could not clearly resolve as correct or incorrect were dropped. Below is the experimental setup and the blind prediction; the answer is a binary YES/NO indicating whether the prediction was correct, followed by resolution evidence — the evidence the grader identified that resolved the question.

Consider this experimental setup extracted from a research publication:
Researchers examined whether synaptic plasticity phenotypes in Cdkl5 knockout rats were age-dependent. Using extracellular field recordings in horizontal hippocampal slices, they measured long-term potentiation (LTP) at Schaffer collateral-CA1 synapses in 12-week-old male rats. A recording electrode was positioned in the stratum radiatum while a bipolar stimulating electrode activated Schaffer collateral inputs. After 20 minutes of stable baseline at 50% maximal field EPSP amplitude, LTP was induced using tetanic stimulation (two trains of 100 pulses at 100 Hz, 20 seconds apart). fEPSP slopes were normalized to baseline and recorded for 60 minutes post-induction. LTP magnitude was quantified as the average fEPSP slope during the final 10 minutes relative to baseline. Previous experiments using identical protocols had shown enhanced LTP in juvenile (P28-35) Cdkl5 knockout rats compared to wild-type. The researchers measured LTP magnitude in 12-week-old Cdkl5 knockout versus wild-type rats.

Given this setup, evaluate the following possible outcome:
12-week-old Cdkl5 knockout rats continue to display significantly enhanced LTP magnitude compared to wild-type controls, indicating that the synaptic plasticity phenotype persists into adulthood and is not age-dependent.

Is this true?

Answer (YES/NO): NO